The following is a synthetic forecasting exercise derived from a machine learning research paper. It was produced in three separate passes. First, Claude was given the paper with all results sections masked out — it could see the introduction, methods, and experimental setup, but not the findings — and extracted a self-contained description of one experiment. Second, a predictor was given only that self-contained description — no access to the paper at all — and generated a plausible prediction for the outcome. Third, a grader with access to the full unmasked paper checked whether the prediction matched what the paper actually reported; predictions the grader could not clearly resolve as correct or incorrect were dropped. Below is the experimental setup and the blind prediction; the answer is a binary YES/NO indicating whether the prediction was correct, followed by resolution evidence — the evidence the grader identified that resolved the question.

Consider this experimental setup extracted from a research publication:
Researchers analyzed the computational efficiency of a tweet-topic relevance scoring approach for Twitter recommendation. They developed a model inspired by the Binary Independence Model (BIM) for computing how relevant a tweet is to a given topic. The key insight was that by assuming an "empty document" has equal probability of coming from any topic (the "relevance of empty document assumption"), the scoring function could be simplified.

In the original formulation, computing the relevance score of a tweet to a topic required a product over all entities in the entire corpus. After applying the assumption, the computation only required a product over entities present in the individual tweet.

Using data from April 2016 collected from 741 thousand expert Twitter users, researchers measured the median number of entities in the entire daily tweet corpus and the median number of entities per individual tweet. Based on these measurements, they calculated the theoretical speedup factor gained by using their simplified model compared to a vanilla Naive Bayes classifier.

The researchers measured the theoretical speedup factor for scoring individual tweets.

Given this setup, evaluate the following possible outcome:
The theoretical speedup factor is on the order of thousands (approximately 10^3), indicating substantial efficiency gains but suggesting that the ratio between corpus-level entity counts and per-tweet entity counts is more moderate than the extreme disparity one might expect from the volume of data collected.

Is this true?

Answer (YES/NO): NO